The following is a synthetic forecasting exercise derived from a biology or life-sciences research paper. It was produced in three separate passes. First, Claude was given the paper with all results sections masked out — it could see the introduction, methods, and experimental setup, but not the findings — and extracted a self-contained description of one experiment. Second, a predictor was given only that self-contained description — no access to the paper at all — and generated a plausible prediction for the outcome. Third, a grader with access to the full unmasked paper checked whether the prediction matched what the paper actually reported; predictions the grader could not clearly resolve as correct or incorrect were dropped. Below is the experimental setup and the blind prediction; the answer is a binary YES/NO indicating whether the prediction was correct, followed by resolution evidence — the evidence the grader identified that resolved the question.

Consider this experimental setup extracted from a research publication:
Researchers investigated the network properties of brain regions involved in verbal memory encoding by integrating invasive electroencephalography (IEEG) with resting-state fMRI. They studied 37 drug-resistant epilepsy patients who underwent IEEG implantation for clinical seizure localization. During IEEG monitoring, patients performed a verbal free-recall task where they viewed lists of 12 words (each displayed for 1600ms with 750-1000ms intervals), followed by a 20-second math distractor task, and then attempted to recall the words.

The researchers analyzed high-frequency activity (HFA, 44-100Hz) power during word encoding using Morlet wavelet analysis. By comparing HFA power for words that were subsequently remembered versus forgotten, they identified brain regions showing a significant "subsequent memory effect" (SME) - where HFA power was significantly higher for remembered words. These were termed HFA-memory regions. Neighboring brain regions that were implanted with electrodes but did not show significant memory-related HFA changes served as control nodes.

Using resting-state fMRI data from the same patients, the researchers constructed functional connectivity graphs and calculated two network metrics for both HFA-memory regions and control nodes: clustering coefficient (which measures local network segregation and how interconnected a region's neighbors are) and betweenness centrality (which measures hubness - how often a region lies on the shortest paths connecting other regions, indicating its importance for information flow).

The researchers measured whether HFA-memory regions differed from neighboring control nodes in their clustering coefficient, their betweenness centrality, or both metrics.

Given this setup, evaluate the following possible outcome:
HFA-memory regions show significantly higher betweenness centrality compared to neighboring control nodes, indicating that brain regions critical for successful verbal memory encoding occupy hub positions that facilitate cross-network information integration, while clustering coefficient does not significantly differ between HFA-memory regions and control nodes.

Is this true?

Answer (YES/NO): NO